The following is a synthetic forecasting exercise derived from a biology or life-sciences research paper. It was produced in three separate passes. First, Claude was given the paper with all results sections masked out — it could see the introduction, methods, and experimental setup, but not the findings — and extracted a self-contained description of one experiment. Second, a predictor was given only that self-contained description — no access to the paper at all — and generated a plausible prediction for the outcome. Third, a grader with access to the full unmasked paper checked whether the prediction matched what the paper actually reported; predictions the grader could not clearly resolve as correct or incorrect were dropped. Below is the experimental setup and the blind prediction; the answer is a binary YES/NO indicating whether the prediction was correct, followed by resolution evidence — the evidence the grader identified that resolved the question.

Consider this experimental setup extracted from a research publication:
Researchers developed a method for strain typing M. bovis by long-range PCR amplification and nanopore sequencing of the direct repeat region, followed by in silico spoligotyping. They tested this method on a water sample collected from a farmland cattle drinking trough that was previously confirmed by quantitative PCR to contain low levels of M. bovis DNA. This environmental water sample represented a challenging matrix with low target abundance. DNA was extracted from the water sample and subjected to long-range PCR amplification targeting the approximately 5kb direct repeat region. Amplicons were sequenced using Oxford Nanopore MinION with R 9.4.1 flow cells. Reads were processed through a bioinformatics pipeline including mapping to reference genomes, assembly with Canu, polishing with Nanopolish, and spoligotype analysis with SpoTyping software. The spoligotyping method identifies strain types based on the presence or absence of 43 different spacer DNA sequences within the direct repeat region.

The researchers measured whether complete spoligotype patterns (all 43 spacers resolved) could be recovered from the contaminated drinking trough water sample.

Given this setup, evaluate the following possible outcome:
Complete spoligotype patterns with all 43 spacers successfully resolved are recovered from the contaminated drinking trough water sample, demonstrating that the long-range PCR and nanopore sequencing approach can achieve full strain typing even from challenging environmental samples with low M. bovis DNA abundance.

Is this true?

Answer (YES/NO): NO